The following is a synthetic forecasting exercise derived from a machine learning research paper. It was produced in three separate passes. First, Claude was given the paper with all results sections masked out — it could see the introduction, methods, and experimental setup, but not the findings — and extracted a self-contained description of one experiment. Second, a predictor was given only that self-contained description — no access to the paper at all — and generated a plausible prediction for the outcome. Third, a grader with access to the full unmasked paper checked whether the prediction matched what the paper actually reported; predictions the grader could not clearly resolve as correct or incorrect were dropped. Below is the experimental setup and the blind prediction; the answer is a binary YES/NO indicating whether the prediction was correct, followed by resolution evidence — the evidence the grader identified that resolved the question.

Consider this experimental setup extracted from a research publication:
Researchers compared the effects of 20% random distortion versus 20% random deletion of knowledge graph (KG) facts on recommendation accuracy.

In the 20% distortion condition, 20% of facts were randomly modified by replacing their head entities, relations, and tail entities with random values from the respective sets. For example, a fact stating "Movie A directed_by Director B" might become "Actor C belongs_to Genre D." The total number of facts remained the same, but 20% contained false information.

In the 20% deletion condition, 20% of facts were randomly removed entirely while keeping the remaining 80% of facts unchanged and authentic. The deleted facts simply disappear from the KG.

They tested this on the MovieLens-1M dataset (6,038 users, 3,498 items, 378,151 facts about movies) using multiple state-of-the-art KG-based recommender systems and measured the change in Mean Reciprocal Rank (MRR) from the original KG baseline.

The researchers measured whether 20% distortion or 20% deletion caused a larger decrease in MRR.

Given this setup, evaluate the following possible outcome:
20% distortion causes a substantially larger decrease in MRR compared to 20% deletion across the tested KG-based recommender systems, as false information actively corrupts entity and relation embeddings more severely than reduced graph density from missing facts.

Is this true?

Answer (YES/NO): NO